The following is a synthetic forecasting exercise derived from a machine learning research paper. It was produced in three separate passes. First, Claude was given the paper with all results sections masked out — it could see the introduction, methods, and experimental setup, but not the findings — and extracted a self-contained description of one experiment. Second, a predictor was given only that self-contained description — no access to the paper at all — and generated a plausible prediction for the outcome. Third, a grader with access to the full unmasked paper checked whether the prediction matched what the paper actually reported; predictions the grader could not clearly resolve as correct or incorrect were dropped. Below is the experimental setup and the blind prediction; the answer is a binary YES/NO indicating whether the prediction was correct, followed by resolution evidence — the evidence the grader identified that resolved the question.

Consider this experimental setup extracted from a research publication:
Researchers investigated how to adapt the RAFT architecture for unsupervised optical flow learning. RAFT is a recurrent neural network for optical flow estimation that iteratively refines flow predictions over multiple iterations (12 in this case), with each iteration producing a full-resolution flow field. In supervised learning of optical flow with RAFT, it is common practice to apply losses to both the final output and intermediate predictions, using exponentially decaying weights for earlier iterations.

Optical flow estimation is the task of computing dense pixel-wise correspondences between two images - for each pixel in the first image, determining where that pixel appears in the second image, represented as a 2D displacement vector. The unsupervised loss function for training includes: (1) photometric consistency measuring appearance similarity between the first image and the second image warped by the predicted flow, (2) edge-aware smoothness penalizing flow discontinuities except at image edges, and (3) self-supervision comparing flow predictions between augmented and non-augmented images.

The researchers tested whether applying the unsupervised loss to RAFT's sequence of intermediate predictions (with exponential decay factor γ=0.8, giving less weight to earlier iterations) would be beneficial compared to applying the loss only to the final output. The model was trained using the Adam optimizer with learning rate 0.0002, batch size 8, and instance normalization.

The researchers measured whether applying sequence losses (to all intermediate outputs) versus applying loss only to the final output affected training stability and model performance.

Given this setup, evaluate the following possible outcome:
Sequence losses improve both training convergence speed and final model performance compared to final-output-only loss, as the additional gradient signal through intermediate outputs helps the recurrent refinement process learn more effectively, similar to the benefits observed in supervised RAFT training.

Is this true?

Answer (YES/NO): NO